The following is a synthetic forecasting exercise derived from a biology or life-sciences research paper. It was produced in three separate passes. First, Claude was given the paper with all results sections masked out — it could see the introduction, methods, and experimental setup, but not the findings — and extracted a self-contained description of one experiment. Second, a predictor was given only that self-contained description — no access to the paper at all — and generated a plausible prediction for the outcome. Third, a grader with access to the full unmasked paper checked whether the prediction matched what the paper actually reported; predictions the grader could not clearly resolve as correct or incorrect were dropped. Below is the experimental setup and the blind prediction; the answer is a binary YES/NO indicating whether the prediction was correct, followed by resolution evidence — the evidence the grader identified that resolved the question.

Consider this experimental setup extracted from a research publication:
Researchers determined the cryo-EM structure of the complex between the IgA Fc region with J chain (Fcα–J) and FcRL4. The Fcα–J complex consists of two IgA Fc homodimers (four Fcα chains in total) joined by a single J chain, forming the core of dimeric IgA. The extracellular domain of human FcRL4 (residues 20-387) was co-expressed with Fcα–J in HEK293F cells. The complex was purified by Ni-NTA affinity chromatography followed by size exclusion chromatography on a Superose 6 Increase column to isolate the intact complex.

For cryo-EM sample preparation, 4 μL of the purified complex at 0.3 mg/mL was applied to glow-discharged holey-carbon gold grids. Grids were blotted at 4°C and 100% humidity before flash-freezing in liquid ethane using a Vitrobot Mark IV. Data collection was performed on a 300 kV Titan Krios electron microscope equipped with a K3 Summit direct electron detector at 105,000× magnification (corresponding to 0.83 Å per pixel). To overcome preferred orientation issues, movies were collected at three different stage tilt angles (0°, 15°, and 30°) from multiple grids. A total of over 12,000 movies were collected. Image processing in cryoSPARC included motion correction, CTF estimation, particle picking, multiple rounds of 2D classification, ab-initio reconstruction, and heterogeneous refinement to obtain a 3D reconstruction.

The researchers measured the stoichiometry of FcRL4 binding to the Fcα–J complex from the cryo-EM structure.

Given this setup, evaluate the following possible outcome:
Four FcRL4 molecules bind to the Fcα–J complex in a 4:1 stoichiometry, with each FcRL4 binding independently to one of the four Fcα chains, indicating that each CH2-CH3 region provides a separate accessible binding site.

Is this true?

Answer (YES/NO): NO